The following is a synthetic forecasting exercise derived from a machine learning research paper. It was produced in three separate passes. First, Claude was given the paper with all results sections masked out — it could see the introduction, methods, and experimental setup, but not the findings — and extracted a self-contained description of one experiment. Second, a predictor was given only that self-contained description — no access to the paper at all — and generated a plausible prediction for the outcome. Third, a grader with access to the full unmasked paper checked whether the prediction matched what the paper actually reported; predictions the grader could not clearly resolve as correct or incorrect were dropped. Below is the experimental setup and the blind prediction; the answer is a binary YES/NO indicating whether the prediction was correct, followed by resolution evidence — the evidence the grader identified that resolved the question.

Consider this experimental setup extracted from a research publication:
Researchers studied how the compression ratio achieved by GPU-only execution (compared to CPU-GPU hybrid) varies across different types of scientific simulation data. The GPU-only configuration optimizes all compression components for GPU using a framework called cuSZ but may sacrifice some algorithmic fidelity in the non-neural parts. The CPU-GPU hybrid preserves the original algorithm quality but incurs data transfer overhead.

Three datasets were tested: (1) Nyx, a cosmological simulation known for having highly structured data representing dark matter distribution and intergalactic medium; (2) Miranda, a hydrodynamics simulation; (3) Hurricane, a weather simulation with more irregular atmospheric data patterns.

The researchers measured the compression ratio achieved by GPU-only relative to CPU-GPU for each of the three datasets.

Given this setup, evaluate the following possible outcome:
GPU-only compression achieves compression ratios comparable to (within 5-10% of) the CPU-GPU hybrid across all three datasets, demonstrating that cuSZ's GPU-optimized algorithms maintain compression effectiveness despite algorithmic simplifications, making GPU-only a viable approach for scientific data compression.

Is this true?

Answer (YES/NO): NO